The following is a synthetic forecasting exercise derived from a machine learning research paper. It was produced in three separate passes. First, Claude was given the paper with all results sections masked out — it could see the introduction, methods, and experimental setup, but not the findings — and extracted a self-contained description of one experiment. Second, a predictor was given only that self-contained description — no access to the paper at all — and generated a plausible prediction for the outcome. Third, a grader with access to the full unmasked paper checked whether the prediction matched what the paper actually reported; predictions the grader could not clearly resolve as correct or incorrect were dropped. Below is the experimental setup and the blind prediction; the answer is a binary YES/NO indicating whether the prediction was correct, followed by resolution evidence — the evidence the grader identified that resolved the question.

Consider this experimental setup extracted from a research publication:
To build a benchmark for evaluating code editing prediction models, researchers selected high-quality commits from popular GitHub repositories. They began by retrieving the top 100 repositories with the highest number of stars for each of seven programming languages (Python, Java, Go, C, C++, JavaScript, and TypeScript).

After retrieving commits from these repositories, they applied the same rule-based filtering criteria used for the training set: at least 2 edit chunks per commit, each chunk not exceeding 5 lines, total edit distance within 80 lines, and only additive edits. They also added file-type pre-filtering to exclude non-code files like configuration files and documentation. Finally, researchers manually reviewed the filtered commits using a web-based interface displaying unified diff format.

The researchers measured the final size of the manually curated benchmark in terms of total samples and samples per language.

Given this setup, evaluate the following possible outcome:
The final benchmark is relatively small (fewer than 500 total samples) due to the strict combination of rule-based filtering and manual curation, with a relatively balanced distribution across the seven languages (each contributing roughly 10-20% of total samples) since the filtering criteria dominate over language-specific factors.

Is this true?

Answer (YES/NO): YES